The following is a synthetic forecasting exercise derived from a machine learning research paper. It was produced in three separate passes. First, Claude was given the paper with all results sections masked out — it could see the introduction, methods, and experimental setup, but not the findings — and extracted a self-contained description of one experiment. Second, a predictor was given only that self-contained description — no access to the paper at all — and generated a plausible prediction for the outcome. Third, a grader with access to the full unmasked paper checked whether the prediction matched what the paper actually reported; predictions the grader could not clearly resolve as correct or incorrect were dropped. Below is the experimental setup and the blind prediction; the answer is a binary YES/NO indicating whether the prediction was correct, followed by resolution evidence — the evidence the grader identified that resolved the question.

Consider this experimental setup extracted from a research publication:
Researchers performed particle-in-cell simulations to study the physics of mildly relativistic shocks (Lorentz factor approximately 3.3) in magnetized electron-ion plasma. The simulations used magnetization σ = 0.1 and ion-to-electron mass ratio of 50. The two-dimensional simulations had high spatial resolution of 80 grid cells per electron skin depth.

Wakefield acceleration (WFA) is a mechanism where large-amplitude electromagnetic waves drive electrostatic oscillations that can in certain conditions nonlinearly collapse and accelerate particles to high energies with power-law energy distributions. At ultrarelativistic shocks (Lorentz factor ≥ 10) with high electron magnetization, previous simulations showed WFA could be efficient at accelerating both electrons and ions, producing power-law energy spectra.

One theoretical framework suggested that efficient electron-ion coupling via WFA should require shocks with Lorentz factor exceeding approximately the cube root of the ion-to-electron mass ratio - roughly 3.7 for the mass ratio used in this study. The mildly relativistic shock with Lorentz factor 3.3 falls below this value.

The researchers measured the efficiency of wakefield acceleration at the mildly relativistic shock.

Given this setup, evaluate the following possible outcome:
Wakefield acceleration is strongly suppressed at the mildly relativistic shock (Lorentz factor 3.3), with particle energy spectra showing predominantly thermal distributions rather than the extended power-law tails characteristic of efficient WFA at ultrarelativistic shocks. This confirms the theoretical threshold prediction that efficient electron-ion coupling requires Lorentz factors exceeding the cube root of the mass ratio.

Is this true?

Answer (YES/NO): NO